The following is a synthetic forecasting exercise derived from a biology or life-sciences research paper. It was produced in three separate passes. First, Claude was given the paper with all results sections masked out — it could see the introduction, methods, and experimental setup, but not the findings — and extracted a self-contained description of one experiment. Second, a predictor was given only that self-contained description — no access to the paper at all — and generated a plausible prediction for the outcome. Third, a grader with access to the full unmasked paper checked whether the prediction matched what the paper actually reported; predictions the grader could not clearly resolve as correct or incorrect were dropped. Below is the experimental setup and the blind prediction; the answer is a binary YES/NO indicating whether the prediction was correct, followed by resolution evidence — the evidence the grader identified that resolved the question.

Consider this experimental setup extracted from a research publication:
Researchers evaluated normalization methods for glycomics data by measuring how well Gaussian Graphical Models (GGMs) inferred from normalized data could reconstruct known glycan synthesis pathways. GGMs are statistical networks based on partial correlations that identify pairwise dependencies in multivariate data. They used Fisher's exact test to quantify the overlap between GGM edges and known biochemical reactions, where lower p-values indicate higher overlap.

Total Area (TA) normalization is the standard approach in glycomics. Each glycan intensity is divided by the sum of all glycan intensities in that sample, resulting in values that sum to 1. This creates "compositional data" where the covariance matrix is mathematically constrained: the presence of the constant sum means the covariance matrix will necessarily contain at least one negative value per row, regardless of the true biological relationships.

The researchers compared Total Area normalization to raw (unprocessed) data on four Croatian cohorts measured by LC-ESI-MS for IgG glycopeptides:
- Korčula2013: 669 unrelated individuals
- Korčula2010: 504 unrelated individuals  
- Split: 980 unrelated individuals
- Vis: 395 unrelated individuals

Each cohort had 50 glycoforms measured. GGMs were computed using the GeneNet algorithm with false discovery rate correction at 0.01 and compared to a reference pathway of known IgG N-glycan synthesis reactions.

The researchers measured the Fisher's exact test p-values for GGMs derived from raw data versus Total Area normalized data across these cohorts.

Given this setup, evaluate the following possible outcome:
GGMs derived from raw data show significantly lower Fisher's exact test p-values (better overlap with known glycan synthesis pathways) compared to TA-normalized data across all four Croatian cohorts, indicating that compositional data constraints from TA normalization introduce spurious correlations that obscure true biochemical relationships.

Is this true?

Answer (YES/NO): YES